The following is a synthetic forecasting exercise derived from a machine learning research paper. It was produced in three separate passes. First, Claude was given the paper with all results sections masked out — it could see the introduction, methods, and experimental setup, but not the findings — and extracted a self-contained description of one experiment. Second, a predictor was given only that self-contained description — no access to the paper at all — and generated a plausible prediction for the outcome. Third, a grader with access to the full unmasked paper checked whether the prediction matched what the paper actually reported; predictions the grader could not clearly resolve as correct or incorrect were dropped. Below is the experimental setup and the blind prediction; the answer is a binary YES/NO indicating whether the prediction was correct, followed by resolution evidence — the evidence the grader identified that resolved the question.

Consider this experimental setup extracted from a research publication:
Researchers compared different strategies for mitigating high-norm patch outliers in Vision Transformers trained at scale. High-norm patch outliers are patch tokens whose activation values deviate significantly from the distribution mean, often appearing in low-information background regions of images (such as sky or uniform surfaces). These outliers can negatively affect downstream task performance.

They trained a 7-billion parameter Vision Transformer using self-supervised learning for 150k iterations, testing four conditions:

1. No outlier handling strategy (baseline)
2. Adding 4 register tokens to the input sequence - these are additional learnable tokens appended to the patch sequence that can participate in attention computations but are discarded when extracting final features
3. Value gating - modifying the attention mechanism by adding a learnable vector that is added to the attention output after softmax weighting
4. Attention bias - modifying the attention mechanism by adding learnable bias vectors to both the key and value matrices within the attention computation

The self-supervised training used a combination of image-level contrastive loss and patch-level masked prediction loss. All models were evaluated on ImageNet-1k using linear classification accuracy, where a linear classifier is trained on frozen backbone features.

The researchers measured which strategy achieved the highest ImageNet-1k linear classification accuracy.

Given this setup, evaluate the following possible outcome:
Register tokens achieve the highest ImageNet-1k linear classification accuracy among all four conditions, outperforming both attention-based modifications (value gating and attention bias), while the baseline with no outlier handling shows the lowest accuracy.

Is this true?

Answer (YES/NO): NO